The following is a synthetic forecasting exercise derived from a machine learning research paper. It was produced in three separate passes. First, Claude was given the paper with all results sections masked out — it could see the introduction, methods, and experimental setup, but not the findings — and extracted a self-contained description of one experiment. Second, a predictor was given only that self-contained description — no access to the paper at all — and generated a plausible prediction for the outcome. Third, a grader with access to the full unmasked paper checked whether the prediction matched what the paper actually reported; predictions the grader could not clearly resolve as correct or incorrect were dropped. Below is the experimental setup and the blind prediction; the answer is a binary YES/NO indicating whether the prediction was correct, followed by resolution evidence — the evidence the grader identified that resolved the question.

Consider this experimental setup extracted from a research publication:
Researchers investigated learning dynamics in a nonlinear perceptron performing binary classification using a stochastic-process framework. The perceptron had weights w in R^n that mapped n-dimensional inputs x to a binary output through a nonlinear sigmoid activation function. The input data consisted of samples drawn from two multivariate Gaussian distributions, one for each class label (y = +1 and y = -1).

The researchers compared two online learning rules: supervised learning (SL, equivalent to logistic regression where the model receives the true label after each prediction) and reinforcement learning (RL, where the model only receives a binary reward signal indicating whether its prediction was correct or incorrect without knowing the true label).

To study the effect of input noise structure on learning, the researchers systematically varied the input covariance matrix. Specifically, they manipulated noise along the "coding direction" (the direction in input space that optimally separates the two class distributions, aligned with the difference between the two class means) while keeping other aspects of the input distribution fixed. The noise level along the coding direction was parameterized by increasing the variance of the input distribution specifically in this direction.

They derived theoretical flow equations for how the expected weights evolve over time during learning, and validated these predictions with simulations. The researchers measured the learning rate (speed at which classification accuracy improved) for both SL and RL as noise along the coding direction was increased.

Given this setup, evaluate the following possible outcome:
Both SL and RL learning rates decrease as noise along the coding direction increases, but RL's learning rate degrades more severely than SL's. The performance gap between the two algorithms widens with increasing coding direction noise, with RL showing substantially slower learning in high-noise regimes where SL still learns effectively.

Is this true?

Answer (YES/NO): NO